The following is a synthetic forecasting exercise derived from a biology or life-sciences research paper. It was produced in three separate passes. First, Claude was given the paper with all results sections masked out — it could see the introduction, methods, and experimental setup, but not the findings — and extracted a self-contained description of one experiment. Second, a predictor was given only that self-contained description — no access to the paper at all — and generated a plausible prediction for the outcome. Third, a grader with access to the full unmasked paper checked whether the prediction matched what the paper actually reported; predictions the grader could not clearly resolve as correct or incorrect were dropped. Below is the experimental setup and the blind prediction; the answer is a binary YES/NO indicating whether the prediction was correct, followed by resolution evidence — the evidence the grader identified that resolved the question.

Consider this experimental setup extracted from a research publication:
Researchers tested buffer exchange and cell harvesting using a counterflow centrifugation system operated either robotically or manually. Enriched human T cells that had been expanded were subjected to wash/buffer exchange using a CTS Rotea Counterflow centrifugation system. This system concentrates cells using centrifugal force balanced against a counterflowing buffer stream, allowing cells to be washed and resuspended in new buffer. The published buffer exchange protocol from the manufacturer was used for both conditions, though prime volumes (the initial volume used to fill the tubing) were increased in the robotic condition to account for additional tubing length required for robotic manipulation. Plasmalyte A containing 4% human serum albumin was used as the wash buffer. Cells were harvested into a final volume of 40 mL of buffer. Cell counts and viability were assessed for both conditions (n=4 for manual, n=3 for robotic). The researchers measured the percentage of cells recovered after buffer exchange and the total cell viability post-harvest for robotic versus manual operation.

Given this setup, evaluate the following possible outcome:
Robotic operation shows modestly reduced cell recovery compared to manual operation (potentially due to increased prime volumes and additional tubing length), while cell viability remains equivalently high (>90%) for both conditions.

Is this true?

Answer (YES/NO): NO